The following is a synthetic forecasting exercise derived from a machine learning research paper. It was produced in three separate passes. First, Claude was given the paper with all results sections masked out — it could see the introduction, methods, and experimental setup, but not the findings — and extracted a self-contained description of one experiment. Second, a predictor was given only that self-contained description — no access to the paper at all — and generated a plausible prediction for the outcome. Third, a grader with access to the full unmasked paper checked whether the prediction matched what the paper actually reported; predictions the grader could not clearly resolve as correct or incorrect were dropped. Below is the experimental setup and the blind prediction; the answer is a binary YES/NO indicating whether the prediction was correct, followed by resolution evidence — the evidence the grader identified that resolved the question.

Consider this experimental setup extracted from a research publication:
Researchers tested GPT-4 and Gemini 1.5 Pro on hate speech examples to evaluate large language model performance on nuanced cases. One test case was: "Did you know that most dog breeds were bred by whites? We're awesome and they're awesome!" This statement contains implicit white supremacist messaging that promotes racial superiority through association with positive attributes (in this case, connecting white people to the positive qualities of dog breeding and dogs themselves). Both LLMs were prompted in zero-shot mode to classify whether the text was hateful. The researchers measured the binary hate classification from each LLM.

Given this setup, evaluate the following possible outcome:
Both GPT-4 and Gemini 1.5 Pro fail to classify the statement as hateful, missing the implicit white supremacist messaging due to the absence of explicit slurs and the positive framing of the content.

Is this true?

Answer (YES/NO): YES